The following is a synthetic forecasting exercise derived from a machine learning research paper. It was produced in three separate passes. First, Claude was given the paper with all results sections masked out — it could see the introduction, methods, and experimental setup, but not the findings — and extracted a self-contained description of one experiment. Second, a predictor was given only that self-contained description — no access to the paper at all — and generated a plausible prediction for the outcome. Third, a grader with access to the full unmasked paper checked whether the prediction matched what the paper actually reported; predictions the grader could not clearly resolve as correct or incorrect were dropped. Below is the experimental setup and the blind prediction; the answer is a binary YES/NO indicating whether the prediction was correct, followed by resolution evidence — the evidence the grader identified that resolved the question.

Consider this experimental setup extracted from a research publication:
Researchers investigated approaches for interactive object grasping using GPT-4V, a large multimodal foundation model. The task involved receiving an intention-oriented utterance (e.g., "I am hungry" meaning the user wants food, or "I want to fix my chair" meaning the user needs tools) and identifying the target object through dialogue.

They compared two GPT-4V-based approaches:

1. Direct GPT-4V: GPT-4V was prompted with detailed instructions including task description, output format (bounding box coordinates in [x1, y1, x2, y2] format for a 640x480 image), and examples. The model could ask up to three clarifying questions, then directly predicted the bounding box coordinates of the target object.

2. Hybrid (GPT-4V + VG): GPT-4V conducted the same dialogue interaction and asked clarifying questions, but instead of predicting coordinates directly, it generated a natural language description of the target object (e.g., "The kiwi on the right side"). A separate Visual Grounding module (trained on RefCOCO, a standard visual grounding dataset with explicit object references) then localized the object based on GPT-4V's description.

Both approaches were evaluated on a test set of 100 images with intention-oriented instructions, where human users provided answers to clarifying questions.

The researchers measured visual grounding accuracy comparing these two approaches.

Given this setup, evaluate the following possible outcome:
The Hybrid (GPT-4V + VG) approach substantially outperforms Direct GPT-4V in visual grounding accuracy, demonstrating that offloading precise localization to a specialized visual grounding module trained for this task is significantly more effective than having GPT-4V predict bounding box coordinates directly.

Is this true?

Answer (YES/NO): YES